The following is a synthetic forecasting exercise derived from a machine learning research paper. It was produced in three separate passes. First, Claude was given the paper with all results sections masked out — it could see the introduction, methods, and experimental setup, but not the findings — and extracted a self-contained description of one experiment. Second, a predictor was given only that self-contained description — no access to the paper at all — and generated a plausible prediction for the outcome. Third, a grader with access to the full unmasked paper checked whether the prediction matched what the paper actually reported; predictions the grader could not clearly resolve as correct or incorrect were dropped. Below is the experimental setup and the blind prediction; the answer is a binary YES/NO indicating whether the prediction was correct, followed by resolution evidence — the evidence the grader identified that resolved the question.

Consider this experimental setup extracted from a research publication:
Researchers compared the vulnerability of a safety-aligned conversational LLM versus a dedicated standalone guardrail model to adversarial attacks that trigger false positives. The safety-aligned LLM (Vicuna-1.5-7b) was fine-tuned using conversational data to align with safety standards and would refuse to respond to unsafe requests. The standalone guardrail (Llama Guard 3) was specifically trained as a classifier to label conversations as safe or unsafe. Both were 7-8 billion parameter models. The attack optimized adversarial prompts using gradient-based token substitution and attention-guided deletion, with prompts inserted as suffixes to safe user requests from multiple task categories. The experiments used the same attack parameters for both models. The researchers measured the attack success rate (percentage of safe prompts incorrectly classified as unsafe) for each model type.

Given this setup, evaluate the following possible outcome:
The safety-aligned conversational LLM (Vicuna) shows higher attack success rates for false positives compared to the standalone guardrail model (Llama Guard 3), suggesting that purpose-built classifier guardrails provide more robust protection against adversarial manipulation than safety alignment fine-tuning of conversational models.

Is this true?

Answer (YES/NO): YES